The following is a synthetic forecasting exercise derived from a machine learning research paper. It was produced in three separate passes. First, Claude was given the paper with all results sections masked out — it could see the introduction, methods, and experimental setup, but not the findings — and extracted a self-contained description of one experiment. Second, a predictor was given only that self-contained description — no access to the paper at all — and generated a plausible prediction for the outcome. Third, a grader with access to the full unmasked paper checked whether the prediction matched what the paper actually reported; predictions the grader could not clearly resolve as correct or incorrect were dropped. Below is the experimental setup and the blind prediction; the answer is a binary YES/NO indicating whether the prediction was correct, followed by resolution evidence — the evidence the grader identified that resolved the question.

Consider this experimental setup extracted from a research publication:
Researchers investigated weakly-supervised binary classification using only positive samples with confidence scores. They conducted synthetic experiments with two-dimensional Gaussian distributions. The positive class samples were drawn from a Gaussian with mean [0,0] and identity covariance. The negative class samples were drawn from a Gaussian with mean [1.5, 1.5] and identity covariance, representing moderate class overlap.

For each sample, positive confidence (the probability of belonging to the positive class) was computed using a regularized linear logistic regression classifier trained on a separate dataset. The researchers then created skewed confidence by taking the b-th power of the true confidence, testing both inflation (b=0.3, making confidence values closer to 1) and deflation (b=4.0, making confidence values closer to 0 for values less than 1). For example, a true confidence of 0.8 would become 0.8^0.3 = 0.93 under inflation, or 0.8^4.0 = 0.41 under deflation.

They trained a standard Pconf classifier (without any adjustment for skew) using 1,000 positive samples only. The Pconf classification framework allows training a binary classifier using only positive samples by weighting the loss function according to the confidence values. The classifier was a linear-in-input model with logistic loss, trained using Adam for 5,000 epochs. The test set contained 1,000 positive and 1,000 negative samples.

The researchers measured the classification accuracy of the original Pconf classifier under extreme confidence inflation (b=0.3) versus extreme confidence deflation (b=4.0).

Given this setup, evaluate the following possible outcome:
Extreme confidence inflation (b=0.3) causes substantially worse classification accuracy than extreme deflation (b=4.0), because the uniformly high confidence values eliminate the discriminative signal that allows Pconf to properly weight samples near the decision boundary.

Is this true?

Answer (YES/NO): NO